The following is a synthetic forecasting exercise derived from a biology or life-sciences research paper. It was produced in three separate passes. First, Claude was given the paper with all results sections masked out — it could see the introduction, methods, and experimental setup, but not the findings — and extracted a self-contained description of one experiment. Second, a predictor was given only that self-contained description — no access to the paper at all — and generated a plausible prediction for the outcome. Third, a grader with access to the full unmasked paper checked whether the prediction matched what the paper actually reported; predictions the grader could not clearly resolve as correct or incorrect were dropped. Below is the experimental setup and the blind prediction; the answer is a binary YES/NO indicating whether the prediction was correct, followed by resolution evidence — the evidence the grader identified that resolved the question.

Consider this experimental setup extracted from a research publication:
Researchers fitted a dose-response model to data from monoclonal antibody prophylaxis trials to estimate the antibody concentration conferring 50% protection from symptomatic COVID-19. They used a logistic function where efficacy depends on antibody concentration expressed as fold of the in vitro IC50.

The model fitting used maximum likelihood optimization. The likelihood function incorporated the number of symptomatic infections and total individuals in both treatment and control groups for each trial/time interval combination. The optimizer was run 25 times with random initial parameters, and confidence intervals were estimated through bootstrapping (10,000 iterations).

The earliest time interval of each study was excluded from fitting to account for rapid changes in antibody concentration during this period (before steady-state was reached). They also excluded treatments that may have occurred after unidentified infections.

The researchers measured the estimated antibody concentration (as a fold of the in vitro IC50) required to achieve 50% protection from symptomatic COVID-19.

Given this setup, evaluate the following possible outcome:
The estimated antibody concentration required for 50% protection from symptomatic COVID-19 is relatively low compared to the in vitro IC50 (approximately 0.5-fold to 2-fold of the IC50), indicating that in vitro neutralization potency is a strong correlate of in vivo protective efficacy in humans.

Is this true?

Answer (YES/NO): NO